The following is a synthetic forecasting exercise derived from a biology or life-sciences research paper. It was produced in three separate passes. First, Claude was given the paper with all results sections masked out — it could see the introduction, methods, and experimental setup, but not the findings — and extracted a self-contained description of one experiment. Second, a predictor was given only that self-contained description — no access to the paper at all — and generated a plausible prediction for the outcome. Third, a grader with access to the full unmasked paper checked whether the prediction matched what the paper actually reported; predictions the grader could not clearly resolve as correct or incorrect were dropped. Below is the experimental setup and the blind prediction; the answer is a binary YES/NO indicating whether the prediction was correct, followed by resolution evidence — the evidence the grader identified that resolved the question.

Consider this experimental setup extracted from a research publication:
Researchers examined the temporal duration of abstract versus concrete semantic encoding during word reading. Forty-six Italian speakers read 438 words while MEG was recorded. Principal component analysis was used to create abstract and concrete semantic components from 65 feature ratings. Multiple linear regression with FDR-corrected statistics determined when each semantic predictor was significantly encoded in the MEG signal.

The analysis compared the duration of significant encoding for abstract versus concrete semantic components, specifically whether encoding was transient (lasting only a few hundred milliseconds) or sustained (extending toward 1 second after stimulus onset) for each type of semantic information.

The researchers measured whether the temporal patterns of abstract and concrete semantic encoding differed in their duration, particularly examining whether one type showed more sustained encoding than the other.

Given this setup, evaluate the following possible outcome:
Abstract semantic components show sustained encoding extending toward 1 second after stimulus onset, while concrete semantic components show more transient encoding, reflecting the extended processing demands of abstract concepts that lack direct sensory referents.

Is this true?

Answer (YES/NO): NO